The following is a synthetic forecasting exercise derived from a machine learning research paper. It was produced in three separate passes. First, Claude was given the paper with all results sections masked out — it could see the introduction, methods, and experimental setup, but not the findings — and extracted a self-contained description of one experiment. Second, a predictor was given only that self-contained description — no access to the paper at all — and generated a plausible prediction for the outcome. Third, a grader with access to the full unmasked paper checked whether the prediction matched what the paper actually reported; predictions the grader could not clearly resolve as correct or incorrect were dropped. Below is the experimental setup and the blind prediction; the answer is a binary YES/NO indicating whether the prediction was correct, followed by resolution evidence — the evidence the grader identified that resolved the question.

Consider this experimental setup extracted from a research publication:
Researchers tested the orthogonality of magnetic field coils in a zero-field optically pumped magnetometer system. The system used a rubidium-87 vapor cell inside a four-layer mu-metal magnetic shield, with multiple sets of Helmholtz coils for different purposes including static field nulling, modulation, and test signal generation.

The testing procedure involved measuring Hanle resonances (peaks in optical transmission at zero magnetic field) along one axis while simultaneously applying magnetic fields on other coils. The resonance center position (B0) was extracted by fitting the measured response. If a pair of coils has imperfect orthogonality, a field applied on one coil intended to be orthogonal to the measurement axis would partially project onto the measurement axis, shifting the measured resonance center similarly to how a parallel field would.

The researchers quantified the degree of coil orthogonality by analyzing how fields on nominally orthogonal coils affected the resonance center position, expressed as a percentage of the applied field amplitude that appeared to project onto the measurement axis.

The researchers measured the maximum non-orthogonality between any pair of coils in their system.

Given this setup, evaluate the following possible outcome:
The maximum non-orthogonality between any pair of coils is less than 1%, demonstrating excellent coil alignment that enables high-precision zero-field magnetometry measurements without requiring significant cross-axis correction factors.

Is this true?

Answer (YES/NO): NO